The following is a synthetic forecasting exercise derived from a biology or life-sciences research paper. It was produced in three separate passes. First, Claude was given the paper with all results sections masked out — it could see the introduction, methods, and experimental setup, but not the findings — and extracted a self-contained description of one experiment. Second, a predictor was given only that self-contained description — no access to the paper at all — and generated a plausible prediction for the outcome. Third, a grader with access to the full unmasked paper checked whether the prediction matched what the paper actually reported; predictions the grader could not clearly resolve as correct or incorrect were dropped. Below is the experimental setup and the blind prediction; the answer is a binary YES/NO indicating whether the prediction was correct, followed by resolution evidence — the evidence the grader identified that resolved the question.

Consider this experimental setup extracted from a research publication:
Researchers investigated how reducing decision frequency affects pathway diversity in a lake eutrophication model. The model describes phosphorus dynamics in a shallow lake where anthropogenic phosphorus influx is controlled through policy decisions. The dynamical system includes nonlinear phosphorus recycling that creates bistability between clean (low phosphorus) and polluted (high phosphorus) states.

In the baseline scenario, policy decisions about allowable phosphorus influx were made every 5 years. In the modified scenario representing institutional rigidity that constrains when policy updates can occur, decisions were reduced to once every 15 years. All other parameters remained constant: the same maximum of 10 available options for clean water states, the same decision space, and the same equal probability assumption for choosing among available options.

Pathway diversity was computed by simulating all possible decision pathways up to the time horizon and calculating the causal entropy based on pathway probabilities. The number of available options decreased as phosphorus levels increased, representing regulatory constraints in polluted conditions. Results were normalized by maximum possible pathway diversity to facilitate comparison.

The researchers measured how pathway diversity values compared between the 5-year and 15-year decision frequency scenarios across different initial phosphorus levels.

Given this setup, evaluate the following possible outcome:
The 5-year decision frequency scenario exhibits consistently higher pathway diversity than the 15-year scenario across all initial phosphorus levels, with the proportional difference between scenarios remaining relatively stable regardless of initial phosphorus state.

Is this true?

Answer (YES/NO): NO